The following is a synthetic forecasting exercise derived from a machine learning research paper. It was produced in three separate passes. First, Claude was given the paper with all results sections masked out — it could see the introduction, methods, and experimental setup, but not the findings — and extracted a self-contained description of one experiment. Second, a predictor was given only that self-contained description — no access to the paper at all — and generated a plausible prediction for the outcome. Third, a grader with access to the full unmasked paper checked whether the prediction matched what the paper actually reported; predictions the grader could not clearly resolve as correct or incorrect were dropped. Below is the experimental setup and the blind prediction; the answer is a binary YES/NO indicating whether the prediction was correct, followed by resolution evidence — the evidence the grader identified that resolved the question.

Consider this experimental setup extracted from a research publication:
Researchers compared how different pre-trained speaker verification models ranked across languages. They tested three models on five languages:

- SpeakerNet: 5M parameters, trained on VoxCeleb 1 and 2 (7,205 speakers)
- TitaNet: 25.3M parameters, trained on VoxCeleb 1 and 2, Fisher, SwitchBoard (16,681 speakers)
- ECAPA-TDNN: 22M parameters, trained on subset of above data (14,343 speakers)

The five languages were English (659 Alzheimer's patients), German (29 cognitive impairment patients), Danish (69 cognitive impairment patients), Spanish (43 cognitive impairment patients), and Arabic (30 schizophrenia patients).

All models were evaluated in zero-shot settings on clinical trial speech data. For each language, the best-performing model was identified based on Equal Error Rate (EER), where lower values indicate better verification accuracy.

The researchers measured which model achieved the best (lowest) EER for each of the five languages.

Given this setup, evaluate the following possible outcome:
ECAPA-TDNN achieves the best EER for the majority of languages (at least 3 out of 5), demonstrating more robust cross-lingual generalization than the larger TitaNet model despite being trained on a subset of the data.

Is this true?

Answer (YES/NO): NO